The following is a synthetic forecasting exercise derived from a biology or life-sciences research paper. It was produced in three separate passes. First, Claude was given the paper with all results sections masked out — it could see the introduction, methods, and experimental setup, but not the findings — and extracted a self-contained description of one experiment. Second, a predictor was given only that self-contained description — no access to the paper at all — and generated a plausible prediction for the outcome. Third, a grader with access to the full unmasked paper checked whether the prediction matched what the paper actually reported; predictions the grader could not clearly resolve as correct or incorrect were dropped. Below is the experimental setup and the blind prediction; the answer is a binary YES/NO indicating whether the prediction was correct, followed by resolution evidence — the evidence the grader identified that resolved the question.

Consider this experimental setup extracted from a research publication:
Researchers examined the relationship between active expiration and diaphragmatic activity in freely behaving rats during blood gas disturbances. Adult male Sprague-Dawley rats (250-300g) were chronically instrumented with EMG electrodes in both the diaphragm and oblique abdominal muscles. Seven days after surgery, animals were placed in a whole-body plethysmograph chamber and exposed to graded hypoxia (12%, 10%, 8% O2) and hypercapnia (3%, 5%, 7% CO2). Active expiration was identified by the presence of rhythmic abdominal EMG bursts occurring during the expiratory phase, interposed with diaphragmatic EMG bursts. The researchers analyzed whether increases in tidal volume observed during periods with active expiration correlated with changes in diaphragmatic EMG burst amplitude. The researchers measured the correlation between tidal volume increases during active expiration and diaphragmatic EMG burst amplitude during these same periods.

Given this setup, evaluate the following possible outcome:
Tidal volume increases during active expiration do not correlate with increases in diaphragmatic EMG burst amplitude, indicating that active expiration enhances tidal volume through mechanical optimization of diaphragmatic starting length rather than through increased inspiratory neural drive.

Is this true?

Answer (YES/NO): NO